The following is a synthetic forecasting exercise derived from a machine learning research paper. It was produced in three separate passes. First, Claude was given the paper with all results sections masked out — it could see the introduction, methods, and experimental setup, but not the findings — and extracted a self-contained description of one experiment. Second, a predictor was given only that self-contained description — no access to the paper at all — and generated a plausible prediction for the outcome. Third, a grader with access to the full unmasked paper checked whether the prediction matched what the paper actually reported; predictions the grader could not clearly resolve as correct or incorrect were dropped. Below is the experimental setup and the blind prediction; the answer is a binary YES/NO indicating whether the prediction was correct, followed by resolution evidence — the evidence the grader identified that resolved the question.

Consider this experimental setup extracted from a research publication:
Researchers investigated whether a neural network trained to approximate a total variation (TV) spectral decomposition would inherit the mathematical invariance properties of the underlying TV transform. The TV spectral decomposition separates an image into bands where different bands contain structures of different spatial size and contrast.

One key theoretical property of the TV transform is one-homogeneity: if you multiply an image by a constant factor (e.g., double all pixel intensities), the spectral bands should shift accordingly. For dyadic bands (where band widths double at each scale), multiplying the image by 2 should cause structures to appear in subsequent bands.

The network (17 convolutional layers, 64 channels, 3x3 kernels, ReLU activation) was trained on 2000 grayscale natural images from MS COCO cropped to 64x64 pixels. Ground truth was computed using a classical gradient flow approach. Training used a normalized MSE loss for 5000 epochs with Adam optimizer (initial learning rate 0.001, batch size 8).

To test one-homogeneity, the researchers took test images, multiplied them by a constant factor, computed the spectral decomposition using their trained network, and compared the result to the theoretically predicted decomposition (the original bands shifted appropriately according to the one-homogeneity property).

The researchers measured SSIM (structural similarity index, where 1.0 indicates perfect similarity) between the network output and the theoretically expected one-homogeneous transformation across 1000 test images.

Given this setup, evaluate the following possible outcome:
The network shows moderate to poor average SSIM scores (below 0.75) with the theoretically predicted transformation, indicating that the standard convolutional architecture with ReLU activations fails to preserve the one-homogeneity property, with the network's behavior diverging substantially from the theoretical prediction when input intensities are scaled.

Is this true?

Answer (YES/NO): NO